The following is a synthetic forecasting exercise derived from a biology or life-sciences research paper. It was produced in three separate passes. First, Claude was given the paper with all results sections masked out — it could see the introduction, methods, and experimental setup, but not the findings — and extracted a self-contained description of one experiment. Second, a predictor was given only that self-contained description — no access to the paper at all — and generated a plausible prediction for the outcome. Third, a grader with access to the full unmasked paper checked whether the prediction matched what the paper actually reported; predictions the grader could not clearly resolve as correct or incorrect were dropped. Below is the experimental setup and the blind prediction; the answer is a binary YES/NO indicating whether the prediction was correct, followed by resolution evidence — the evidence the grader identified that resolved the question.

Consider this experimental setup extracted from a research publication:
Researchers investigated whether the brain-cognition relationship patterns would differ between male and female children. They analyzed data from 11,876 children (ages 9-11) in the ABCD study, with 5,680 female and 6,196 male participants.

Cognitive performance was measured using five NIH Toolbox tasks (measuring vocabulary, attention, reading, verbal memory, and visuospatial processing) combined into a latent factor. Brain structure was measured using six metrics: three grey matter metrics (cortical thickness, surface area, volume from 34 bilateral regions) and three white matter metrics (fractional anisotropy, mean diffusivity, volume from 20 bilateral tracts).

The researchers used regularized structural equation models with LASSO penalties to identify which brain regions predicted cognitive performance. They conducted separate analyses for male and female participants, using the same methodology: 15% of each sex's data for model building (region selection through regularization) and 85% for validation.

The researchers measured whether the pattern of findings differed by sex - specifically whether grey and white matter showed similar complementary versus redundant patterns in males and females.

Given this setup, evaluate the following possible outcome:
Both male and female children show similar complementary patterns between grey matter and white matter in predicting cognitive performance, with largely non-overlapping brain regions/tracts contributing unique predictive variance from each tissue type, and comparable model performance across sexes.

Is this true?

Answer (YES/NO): NO